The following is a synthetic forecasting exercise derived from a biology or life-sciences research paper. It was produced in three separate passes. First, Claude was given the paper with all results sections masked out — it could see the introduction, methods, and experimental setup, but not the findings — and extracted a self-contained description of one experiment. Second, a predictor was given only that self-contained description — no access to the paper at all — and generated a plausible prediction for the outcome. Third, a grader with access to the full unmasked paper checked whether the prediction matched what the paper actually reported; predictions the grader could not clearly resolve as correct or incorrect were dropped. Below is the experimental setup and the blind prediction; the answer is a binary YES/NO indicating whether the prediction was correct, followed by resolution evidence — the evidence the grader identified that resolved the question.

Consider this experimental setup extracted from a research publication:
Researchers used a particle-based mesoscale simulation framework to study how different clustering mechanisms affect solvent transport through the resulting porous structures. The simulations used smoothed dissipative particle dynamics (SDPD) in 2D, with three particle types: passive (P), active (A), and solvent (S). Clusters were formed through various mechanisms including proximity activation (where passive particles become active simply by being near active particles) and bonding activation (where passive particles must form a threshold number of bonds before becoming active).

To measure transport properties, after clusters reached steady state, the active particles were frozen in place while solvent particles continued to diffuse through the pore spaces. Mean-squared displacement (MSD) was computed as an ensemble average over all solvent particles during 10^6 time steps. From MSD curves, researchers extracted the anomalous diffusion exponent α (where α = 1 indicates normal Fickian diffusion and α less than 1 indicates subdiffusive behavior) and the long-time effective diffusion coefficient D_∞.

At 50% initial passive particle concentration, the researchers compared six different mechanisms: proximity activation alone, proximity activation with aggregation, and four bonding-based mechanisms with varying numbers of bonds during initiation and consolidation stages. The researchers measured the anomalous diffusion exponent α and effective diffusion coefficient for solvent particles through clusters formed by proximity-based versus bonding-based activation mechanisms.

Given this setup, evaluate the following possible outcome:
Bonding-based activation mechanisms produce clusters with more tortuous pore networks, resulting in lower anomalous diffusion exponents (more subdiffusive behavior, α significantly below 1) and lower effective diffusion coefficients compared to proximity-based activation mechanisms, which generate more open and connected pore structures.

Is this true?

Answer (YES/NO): NO